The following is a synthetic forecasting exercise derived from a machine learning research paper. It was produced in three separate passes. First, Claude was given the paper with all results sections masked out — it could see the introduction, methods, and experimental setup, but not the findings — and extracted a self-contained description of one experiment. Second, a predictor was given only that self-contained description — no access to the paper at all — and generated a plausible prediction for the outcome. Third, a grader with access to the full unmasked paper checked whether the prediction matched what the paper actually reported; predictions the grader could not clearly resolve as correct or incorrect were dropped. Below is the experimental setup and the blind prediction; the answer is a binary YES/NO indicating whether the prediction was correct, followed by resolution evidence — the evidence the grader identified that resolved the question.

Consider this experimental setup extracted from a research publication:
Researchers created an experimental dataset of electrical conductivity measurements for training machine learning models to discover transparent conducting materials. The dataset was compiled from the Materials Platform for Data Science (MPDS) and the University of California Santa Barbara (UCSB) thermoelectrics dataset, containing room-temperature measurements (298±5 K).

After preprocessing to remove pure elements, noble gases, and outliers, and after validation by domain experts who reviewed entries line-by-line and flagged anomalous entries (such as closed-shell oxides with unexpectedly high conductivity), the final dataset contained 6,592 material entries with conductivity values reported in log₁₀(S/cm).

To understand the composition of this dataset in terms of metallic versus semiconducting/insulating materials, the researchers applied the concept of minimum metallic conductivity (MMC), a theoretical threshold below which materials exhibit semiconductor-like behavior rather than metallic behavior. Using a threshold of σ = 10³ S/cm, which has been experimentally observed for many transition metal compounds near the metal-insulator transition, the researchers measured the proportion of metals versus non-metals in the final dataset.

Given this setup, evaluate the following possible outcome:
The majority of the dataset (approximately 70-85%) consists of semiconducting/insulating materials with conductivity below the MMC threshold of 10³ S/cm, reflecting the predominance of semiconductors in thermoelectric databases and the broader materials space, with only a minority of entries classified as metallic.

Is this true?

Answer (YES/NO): NO